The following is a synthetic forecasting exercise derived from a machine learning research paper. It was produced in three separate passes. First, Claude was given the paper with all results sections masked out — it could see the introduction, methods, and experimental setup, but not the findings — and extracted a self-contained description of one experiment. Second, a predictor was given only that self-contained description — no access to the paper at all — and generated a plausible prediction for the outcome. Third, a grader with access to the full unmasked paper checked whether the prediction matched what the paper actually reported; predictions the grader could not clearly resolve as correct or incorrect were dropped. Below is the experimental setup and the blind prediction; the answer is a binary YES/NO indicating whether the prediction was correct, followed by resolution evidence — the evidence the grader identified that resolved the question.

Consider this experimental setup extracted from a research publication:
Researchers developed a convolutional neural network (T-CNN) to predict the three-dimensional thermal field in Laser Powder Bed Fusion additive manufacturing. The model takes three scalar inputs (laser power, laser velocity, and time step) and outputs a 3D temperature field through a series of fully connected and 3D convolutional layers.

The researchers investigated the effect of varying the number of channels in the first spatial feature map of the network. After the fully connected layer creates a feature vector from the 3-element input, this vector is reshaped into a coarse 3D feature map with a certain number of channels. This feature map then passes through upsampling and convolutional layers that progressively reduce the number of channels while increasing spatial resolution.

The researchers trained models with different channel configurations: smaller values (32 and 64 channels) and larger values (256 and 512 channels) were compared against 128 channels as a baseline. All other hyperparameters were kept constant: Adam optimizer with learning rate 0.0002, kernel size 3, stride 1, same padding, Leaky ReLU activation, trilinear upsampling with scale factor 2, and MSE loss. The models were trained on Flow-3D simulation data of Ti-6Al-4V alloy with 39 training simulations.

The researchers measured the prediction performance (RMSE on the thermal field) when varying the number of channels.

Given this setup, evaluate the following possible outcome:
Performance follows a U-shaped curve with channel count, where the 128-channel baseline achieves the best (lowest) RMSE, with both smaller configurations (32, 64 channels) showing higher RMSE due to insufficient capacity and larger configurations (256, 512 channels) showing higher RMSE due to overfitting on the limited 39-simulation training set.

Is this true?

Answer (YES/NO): NO